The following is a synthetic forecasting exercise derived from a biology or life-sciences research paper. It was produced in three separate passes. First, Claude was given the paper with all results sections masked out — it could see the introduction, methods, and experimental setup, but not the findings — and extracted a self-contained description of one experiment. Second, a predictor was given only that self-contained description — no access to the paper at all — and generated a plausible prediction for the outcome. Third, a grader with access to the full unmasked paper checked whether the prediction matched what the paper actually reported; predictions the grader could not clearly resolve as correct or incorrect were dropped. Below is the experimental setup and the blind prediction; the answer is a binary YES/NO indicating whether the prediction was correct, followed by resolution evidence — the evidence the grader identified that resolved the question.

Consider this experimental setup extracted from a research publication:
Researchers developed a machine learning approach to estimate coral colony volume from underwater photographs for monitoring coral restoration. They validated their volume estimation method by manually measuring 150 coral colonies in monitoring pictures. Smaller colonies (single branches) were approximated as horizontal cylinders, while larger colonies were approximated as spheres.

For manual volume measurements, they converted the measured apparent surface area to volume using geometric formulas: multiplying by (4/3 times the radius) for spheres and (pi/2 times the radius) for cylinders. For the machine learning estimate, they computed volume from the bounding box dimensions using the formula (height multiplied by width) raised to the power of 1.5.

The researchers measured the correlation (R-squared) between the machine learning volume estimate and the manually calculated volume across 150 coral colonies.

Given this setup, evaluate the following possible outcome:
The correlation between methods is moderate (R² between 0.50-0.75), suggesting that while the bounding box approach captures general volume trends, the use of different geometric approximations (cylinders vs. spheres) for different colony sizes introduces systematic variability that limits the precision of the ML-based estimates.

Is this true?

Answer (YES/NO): YES